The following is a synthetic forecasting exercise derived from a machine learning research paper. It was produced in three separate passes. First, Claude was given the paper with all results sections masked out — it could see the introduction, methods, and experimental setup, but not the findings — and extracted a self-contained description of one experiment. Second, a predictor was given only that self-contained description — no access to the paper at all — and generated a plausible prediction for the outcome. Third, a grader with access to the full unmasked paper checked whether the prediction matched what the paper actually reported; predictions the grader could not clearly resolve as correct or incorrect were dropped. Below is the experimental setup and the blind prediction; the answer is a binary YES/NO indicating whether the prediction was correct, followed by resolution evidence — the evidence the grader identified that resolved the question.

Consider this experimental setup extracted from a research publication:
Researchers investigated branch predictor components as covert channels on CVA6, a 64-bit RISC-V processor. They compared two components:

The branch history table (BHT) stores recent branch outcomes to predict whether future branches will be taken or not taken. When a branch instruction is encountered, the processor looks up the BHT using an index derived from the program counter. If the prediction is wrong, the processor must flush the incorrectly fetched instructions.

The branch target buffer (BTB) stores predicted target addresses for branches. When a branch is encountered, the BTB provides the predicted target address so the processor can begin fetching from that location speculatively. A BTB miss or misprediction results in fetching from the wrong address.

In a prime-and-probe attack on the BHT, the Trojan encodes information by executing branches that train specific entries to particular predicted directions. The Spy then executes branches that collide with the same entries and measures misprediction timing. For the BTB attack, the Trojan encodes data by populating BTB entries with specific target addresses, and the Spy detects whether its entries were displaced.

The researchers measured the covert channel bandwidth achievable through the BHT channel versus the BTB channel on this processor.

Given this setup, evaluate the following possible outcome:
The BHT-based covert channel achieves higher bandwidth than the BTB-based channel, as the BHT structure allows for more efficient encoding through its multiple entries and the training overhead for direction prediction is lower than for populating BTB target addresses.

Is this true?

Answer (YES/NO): YES